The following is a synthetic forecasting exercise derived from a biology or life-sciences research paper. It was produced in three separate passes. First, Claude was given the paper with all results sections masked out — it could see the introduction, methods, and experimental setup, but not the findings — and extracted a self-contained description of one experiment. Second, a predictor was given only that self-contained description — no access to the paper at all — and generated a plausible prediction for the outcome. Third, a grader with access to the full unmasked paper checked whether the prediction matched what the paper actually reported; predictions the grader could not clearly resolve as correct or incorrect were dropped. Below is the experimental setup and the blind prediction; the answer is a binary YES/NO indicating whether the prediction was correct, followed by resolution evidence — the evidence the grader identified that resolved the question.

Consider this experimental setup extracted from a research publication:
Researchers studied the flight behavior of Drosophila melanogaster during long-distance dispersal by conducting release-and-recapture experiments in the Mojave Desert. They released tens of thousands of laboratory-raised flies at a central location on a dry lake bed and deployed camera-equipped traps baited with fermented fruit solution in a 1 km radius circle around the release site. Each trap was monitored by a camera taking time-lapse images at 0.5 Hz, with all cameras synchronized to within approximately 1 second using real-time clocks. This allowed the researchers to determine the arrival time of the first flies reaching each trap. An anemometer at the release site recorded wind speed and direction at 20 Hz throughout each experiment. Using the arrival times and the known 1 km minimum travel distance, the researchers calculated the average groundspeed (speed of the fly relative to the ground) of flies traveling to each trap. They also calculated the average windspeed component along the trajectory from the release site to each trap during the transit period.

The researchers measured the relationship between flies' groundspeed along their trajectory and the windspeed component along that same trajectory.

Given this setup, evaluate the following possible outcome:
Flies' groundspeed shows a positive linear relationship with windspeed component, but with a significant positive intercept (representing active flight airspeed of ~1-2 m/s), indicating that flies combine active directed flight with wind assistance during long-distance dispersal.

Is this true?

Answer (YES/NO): NO